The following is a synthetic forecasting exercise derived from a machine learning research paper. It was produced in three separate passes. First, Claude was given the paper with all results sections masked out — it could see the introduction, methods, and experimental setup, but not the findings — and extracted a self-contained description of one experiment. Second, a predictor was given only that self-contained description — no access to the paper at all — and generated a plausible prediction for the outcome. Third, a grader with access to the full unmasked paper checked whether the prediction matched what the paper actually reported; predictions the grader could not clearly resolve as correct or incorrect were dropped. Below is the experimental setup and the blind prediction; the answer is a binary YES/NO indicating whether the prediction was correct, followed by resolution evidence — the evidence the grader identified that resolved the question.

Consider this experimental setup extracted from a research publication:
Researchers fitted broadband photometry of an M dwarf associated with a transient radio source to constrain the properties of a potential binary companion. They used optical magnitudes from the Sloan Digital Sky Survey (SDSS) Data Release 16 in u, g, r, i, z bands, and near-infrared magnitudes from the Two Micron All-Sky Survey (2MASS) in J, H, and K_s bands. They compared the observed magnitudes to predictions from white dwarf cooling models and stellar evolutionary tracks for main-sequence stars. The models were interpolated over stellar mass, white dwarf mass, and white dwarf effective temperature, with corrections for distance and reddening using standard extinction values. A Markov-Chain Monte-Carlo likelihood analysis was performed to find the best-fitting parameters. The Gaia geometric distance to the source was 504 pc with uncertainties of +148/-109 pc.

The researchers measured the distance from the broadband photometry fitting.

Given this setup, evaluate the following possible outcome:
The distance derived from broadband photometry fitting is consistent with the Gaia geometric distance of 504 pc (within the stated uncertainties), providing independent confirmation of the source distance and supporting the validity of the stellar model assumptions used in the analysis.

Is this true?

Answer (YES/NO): NO